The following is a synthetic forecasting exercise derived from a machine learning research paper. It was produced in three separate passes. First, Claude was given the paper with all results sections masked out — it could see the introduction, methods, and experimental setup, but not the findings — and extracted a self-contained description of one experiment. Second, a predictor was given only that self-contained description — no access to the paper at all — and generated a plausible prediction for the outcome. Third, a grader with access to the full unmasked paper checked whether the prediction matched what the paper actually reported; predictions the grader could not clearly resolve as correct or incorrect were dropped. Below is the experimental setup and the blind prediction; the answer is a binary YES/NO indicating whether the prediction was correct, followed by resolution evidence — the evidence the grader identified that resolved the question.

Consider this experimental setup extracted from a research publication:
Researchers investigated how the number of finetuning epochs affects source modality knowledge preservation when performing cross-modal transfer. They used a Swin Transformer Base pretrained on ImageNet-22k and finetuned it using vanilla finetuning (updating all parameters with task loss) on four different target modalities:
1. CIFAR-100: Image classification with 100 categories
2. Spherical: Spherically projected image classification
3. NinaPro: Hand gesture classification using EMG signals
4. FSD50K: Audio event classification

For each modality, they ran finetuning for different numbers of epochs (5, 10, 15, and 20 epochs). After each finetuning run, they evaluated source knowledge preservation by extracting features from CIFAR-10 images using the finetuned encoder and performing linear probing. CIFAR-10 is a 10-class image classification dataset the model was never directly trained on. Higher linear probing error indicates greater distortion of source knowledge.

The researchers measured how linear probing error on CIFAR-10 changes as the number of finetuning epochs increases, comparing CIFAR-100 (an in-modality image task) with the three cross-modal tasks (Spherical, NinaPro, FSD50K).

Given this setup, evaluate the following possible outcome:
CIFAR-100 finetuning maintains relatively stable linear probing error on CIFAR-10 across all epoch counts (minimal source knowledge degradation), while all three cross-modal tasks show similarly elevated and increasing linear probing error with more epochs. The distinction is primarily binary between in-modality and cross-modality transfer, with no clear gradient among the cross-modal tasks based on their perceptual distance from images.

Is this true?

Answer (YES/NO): NO